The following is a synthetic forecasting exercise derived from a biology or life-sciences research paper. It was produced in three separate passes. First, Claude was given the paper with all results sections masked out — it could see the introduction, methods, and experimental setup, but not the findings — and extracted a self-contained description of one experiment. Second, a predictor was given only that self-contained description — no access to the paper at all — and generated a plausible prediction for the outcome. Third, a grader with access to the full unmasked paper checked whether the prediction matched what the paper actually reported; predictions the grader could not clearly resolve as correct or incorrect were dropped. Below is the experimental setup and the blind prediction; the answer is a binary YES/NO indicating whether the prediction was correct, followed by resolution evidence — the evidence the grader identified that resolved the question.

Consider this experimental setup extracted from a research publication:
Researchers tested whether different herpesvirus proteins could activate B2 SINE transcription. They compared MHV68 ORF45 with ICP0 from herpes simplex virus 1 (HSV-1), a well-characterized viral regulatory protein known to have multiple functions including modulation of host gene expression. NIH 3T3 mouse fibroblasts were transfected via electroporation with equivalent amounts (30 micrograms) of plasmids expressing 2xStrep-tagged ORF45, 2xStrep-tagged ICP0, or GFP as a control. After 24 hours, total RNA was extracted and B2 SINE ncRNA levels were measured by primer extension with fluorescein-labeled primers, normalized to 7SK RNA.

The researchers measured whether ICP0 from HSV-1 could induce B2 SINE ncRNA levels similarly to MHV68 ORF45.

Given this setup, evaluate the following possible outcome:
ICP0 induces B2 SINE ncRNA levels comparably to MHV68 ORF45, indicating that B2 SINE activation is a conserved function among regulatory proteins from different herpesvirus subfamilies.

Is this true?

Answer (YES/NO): YES